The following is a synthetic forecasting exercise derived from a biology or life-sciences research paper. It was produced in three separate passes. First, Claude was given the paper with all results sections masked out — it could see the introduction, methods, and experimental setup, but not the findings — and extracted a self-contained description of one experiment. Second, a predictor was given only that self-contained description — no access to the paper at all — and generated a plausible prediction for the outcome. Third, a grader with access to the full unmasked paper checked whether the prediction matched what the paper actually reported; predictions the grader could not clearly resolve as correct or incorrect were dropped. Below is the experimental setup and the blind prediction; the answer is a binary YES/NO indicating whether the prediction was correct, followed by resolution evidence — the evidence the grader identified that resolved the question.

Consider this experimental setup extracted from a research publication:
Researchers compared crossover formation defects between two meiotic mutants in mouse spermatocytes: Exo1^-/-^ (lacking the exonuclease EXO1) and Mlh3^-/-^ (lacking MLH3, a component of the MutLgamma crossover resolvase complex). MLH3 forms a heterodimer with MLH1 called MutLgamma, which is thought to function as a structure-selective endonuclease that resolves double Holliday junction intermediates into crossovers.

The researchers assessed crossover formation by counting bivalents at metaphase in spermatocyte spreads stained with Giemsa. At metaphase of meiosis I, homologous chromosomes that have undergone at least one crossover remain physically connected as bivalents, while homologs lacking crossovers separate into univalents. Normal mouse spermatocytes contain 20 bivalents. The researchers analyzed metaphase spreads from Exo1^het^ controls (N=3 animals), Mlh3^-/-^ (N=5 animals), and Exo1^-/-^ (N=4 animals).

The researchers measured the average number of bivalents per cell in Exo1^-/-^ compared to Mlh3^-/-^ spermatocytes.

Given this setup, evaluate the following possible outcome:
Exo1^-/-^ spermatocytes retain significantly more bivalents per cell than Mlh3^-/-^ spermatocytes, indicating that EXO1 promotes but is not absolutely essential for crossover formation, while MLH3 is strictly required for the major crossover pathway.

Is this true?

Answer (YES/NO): YES